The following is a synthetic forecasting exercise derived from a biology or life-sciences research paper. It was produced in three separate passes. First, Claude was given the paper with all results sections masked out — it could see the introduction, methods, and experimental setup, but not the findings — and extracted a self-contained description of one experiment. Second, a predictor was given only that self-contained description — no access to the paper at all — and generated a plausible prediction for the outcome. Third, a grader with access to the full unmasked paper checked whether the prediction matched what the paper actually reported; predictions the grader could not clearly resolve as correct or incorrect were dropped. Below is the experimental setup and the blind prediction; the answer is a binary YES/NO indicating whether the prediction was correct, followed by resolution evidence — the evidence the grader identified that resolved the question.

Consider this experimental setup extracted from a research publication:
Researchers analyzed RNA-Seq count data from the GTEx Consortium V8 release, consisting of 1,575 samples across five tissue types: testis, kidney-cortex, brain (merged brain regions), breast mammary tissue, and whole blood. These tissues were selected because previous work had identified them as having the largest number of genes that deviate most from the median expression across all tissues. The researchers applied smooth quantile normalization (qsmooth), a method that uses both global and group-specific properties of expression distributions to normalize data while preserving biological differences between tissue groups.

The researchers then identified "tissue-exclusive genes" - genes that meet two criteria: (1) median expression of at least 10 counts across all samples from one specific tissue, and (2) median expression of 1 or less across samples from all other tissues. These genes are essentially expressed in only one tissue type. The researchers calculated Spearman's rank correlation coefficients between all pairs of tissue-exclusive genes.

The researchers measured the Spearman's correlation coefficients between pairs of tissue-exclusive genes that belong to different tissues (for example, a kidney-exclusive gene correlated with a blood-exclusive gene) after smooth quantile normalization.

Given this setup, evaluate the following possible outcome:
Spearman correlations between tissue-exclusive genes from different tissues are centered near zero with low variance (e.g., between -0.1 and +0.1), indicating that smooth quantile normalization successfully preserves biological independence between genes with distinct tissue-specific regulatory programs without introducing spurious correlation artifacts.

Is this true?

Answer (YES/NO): NO